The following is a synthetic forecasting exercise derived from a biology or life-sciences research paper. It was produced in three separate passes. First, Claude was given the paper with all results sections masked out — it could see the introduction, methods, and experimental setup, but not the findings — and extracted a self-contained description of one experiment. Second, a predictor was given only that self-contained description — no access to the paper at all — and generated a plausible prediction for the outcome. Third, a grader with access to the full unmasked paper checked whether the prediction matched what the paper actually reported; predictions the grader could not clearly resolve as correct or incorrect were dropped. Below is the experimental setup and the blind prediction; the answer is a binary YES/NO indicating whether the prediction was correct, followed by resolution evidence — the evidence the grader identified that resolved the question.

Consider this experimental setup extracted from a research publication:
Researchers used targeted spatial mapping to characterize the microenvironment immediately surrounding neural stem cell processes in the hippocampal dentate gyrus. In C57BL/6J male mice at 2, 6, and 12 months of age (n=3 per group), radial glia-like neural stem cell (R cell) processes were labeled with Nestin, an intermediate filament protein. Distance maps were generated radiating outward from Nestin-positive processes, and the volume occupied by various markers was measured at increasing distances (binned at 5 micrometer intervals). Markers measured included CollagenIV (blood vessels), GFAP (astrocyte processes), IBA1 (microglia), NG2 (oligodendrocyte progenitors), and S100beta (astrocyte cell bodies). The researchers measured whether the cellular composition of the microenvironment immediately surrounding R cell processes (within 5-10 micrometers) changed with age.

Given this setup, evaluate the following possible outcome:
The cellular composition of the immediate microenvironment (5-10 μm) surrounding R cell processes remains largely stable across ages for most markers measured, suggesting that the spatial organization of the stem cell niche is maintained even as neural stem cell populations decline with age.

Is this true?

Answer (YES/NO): NO